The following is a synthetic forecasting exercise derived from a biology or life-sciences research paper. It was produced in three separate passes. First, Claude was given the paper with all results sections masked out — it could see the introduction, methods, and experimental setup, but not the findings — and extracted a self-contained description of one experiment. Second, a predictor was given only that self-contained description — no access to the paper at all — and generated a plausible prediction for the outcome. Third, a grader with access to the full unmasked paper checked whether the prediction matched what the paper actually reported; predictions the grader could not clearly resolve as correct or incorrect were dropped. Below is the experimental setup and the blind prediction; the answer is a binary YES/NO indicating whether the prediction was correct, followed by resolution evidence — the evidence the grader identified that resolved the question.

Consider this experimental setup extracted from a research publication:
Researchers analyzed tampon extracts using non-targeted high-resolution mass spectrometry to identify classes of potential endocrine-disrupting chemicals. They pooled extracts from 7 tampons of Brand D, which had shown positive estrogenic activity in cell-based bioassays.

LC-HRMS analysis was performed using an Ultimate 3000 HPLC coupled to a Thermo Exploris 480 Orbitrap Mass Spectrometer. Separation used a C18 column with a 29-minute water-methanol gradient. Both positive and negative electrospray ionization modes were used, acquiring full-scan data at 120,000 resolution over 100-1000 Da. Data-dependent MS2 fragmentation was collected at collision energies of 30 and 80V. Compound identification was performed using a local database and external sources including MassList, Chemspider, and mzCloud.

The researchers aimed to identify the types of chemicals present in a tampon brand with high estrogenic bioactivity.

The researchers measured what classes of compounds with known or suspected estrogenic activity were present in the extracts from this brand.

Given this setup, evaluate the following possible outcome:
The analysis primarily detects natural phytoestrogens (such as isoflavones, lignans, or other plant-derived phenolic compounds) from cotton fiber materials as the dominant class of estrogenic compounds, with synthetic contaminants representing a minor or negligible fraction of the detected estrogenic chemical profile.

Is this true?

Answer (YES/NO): NO